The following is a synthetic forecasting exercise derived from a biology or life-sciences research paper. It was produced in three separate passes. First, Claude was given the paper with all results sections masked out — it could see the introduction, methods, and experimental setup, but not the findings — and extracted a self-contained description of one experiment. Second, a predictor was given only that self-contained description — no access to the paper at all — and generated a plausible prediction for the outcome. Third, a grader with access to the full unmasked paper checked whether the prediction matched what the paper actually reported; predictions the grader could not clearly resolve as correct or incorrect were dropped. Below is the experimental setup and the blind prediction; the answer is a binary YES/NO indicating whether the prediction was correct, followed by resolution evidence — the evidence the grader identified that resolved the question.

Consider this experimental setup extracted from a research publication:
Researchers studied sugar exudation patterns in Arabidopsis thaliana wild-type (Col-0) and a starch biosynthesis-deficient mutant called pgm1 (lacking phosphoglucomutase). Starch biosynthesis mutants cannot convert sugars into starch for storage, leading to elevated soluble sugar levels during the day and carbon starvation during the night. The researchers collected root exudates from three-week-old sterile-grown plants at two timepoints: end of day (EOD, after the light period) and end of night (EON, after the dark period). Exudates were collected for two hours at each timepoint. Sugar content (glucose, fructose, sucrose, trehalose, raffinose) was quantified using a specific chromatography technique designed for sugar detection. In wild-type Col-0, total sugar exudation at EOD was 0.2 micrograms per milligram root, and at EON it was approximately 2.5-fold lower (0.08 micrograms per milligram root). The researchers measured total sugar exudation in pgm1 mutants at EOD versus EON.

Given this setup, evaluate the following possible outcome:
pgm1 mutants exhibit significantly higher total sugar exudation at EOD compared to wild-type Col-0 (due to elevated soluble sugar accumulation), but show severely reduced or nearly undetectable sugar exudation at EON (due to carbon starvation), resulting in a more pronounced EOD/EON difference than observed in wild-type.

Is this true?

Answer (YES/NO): NO